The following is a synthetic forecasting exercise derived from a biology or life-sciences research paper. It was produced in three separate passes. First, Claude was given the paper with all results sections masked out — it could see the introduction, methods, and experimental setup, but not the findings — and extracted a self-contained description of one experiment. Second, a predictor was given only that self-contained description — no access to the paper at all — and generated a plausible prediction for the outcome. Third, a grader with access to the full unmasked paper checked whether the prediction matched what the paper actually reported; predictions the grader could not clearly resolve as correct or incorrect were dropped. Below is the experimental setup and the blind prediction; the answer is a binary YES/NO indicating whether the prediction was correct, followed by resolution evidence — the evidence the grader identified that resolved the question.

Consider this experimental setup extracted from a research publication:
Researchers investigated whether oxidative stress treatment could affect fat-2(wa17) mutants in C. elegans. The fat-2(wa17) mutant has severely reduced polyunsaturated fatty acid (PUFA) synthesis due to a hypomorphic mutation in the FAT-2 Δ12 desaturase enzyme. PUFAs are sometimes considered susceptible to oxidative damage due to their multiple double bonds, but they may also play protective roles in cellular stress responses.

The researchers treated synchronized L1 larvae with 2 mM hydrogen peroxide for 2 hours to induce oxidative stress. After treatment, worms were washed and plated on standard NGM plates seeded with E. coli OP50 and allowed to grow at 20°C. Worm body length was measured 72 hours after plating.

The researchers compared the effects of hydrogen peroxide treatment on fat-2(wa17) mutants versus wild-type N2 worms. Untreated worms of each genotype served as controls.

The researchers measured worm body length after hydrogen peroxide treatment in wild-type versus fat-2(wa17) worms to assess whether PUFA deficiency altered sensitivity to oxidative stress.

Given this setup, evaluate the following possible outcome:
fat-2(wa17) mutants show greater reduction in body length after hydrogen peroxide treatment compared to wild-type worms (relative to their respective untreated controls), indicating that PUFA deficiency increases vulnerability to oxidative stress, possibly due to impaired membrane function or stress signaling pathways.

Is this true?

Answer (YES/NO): NO